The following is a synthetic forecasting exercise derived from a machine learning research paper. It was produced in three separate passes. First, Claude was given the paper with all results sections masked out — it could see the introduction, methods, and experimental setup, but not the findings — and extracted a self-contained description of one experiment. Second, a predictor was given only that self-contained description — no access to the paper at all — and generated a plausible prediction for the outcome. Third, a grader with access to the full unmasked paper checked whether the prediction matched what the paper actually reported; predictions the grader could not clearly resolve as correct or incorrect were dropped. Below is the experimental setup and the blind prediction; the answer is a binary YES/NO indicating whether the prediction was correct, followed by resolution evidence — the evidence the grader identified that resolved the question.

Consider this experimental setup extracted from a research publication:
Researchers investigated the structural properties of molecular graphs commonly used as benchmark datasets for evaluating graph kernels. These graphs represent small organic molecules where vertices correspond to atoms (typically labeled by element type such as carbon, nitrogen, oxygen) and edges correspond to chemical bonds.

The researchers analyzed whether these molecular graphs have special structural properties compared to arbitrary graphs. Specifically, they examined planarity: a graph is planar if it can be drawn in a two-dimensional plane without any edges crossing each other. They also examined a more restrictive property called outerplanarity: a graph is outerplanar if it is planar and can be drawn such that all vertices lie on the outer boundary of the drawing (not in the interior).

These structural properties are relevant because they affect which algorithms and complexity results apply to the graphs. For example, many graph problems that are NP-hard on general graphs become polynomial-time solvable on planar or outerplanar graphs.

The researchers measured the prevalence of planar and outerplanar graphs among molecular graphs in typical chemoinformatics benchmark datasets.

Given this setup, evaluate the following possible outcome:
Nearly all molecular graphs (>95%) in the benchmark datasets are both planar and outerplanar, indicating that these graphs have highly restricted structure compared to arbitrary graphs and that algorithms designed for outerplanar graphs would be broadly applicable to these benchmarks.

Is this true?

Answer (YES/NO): NO